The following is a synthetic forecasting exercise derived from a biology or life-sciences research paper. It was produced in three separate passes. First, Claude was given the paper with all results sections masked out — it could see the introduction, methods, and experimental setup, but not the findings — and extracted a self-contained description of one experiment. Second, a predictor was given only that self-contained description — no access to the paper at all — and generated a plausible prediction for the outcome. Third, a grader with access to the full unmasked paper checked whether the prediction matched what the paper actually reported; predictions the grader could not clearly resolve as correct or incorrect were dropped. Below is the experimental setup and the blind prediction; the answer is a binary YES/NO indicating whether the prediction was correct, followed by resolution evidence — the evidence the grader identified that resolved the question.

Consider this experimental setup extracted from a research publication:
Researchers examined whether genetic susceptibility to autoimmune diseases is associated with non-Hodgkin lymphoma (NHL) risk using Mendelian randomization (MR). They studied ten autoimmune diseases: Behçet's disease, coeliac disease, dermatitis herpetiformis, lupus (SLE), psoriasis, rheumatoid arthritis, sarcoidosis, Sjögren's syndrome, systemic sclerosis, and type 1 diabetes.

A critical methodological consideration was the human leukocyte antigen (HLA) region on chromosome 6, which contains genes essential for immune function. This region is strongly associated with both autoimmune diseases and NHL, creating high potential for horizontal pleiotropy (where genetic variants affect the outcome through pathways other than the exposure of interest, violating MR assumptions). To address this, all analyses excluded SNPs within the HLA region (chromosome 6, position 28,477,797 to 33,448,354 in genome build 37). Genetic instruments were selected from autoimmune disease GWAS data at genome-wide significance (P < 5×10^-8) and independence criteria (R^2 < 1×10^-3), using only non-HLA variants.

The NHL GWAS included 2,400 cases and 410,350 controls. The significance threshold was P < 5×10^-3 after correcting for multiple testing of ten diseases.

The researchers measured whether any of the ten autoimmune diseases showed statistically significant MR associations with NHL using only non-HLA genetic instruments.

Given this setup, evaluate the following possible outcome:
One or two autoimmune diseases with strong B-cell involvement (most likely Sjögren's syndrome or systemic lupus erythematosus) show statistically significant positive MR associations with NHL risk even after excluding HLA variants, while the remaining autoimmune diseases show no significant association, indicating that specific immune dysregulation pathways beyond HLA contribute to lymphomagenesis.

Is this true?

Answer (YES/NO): NO